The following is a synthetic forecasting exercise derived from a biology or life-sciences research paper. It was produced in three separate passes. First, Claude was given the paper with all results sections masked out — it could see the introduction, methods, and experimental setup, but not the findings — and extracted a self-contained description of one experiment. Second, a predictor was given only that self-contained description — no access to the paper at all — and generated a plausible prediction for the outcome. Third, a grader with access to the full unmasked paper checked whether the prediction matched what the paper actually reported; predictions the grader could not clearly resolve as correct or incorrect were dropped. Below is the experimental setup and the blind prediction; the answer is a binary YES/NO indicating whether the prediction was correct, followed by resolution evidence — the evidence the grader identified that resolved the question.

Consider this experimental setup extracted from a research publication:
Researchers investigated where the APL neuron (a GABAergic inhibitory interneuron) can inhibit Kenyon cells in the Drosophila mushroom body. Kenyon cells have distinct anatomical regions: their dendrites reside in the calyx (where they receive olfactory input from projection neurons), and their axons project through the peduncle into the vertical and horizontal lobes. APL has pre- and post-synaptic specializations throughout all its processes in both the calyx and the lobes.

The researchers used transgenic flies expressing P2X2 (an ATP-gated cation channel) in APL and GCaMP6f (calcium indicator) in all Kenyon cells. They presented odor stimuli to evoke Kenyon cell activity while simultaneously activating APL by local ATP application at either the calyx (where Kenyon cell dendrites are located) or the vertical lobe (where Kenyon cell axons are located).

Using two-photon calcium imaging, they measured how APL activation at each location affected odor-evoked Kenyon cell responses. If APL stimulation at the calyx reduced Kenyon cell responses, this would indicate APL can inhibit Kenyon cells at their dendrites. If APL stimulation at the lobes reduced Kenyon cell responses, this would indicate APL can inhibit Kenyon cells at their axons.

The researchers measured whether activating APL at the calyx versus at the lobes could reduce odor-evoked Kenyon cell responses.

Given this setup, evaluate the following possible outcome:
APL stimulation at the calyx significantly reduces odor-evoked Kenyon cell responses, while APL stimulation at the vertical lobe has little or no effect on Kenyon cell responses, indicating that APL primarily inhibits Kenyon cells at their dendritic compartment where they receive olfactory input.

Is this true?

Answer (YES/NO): NO